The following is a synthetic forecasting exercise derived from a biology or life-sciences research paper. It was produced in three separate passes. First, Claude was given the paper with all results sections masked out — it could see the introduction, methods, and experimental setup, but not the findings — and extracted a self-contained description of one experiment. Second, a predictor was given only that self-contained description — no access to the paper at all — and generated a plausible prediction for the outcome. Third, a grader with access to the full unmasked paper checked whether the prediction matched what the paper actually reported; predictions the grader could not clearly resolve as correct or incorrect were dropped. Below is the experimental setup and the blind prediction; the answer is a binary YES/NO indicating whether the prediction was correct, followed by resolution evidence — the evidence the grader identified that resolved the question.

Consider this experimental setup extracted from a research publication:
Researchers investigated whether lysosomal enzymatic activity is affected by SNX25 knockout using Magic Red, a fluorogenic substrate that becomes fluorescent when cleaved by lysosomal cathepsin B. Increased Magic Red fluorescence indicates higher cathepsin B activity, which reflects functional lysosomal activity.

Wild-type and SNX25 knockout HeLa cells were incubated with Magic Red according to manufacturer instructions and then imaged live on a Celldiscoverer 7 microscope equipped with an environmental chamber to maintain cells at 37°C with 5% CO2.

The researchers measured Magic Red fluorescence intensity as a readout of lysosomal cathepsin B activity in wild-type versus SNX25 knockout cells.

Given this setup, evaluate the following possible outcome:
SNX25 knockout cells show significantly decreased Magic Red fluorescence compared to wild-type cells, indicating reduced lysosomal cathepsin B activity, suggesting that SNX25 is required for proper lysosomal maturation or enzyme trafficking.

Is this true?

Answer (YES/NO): NO